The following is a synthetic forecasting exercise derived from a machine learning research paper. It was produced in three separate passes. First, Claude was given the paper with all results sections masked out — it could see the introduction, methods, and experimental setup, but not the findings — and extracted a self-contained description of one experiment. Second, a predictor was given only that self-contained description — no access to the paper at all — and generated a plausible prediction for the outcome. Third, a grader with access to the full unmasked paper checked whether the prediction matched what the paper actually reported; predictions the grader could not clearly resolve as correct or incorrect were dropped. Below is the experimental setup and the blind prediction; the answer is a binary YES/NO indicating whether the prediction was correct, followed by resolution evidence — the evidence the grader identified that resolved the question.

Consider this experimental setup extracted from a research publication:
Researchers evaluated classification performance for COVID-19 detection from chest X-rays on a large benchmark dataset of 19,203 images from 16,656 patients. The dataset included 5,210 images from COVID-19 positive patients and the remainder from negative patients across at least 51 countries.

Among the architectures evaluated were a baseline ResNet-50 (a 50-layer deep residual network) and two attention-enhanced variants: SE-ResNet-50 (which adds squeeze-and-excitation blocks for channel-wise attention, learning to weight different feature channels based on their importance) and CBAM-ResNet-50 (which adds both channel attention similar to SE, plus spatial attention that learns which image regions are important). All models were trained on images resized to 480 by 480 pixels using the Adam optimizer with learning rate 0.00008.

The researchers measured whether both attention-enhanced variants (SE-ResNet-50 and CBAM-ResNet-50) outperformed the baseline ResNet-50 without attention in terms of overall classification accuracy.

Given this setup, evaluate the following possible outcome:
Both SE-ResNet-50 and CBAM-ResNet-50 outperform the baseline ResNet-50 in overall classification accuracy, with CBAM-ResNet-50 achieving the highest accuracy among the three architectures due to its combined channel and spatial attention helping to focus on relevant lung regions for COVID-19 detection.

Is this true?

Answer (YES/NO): NO